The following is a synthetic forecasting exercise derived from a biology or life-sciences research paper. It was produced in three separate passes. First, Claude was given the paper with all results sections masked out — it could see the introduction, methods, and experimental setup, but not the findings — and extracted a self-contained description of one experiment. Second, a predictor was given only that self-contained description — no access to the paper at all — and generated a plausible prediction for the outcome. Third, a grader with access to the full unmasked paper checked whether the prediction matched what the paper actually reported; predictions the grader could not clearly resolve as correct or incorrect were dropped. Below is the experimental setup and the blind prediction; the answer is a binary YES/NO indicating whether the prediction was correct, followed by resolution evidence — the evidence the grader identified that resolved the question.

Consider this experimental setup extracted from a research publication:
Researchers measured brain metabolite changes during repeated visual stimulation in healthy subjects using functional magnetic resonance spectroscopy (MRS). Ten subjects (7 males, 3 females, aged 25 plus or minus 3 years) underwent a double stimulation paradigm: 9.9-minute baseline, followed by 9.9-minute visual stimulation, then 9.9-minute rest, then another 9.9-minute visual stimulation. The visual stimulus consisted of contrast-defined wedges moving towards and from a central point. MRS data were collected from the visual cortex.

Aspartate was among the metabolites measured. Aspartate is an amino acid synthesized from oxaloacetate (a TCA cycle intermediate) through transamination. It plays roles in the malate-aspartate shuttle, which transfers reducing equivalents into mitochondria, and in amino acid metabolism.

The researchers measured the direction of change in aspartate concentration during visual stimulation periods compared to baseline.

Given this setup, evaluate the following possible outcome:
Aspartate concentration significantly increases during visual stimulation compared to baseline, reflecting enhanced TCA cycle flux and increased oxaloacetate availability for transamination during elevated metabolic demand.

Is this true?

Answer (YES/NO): NO